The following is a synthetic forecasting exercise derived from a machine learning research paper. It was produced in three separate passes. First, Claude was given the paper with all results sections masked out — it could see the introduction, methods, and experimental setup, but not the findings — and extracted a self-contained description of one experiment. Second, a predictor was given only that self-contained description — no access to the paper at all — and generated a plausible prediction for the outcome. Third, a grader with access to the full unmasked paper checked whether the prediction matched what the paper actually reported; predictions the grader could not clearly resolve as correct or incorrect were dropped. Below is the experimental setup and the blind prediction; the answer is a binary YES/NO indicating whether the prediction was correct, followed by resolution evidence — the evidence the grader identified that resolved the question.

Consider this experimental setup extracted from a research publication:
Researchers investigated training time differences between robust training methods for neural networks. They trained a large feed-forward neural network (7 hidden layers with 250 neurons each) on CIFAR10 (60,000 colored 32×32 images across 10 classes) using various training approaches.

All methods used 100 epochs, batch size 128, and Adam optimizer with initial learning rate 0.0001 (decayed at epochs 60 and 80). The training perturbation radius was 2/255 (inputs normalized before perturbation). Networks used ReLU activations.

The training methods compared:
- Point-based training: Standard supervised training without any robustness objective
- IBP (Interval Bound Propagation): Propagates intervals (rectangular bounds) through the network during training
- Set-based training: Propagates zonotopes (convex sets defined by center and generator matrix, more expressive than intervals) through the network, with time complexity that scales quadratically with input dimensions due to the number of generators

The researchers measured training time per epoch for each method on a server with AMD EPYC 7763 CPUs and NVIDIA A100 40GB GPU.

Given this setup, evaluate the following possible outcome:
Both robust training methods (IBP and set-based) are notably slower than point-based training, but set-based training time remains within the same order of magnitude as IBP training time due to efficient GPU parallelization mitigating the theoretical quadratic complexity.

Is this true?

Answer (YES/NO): NO